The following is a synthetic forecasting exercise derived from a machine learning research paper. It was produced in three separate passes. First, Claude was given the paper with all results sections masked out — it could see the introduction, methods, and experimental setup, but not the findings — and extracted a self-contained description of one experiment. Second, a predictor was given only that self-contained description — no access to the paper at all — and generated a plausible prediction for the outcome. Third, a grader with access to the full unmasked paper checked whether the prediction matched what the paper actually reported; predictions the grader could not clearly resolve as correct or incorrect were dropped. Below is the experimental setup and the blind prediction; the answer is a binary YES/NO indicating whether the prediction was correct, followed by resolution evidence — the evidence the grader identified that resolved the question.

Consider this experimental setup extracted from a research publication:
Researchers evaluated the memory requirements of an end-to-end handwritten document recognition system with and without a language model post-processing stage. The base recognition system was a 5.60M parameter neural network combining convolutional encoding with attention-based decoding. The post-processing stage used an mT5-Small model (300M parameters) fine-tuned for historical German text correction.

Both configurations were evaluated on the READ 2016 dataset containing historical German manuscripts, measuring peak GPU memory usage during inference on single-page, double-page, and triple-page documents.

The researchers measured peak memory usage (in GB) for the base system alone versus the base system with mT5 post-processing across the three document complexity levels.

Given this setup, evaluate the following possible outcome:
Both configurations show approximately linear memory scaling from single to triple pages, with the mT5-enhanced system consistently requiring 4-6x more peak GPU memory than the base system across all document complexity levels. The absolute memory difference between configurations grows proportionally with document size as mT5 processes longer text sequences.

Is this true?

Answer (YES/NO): NO